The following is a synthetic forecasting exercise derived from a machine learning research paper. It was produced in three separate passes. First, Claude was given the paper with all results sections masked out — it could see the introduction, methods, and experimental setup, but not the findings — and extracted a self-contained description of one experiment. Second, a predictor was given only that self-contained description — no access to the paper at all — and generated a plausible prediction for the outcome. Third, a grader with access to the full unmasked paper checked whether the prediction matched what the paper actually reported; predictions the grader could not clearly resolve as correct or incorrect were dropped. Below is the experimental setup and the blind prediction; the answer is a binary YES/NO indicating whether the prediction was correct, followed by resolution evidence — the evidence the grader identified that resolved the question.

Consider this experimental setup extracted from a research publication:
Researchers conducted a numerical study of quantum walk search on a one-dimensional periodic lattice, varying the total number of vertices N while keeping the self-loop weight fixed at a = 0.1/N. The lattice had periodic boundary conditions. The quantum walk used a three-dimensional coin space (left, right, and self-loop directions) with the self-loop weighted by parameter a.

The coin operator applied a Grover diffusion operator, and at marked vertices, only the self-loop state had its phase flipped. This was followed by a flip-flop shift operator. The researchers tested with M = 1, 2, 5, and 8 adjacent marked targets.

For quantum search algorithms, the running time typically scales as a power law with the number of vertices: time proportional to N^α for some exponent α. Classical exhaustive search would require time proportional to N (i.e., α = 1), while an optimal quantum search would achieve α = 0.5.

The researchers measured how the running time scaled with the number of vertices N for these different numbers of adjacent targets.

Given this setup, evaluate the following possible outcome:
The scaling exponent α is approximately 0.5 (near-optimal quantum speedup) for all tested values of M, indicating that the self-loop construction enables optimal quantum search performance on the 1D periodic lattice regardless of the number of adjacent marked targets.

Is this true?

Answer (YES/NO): NO